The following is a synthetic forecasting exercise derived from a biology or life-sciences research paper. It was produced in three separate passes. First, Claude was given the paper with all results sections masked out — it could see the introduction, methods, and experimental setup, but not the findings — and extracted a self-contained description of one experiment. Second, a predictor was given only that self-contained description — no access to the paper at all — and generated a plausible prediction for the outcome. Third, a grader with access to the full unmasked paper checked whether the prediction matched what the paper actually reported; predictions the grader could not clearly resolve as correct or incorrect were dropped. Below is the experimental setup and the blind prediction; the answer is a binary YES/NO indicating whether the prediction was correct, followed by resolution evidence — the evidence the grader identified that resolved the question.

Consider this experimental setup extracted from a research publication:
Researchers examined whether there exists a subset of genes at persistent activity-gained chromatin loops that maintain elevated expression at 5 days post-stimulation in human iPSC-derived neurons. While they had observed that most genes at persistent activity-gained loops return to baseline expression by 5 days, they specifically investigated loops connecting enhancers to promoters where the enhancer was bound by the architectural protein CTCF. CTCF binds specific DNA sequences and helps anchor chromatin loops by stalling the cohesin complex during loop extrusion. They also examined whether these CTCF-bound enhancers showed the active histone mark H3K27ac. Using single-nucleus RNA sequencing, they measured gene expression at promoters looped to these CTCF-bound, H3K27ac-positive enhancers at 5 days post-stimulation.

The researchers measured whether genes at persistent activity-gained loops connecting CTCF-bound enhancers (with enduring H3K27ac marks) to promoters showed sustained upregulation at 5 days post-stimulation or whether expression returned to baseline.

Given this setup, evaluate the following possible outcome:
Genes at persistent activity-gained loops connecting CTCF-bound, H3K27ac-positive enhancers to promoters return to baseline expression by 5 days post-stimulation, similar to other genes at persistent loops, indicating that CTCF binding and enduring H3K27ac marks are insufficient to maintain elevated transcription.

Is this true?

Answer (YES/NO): NO